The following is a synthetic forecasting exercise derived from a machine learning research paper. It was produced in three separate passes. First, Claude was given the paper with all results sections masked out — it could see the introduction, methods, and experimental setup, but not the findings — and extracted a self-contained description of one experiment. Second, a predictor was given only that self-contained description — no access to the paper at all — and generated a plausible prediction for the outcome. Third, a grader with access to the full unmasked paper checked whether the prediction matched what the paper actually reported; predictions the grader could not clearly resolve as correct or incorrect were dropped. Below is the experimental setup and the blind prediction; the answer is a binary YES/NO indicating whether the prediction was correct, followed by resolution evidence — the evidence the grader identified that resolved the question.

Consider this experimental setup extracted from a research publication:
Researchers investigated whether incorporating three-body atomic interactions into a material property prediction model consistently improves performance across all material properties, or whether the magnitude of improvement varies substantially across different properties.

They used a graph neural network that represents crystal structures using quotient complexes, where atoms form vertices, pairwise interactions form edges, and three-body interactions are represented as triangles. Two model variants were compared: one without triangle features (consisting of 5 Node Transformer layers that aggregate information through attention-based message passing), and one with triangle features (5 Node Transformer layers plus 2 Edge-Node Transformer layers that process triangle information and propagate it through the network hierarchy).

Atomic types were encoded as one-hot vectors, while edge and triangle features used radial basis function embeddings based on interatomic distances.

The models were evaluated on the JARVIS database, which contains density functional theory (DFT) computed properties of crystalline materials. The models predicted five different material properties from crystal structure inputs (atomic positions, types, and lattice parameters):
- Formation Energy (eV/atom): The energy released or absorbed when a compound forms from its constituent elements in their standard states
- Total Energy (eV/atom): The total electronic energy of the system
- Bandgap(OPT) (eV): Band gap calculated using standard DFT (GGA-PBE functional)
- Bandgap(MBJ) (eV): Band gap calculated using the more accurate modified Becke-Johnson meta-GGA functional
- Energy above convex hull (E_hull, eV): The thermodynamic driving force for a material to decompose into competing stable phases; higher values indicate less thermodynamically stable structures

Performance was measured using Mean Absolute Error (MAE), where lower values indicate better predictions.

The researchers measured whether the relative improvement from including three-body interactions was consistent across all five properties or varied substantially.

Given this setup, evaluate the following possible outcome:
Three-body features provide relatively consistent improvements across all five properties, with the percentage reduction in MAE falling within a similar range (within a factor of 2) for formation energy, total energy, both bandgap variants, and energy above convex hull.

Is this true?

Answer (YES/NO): NO